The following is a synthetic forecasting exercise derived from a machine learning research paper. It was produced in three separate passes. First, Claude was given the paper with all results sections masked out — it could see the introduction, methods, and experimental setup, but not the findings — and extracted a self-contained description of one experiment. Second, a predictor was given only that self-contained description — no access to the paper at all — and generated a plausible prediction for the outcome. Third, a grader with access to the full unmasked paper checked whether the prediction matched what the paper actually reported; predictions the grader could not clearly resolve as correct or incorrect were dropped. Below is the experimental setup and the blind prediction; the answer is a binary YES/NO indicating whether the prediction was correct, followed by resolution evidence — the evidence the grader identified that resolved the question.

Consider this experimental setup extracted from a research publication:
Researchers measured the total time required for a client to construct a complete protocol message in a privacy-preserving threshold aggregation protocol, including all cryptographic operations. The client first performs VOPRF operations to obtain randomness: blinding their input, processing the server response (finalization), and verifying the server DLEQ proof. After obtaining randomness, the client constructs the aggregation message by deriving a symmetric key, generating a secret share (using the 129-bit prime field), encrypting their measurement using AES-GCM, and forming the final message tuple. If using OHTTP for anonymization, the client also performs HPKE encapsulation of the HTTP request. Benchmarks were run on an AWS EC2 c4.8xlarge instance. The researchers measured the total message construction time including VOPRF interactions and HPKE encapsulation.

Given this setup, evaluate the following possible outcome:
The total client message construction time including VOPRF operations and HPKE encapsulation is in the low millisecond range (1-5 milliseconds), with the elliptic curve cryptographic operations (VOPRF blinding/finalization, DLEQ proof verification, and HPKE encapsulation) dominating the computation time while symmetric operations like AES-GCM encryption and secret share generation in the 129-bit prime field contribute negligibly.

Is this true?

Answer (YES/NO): NO